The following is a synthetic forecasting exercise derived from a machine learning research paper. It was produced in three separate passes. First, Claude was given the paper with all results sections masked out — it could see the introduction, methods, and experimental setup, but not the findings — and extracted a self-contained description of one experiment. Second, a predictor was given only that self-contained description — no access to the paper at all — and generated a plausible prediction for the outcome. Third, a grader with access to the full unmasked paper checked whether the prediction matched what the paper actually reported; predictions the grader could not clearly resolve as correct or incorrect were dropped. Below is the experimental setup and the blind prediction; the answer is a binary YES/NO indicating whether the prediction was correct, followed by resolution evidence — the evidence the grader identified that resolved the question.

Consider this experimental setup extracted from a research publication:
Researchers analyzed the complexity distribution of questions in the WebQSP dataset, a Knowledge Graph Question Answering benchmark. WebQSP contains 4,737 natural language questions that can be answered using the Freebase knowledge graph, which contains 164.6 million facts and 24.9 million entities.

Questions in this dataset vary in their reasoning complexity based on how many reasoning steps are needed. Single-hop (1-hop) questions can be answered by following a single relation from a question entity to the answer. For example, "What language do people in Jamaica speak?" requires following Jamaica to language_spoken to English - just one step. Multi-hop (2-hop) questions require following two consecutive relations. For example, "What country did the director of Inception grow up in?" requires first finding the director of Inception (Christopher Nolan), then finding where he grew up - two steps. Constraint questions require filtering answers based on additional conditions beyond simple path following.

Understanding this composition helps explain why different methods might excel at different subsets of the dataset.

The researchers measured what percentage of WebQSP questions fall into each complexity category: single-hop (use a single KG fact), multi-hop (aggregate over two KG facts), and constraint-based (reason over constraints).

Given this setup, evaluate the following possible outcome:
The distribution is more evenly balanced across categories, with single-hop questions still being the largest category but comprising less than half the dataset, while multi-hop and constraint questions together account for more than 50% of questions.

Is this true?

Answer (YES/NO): NO